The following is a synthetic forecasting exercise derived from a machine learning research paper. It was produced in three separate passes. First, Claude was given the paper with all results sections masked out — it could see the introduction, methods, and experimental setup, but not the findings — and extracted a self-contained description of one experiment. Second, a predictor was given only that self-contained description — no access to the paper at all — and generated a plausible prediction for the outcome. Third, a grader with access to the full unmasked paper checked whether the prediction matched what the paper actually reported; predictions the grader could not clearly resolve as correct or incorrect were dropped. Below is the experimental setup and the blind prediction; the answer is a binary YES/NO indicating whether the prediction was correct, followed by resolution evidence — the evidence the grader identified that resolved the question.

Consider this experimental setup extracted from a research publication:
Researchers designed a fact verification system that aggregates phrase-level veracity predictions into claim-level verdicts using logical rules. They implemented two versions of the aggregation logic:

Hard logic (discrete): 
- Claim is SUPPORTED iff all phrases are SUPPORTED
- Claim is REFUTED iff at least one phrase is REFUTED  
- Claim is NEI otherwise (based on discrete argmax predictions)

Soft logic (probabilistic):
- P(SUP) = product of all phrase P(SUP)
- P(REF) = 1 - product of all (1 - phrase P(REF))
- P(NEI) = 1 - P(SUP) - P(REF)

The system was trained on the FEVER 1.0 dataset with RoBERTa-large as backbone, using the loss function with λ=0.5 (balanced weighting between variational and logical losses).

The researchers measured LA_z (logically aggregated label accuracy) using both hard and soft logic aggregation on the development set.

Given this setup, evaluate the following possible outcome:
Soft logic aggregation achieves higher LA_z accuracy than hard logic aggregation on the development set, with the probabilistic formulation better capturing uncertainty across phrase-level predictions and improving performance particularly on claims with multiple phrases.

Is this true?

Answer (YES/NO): YES